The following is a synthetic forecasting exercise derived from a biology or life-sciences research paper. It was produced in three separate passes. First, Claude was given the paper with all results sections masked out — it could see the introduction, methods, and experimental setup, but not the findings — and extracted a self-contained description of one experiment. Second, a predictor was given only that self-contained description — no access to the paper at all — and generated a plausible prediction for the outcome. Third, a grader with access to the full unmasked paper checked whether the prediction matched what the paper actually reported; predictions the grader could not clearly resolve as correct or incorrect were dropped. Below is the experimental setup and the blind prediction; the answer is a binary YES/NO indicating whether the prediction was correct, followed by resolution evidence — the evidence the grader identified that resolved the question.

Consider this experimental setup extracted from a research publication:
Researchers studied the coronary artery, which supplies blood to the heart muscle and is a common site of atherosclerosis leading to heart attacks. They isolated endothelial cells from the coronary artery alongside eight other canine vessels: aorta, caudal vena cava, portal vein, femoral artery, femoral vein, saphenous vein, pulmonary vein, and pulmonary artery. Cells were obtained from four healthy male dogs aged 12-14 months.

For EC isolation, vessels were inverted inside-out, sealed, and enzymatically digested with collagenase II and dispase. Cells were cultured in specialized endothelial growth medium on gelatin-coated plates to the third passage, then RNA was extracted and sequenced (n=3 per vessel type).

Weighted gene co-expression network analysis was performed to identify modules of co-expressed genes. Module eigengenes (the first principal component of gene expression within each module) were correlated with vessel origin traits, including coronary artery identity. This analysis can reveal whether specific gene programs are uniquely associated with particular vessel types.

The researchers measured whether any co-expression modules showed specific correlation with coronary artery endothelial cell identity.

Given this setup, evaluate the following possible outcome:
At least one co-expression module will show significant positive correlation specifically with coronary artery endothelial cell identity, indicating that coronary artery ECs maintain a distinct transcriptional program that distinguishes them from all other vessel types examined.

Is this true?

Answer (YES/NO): YES